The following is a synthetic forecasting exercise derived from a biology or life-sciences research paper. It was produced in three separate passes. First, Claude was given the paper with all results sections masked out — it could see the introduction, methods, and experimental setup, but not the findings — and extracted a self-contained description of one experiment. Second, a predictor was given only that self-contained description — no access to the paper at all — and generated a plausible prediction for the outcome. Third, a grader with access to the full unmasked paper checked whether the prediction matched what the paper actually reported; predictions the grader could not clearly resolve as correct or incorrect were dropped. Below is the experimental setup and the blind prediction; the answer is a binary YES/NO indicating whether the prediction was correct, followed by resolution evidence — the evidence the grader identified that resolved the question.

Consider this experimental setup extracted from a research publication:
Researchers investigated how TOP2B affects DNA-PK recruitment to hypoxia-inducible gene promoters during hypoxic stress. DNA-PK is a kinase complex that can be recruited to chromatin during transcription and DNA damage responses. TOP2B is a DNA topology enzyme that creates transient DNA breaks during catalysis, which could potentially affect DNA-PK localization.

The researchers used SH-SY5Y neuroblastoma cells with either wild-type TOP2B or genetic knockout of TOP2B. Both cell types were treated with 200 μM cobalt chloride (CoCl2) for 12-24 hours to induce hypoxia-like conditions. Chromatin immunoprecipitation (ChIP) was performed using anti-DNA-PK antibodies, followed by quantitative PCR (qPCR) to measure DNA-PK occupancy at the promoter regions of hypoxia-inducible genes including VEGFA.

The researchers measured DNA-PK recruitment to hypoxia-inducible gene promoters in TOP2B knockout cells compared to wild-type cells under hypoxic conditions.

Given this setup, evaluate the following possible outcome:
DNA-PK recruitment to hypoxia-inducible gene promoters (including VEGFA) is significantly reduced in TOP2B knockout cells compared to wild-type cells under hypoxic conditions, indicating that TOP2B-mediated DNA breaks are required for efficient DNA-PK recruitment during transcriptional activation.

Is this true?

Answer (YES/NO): NO